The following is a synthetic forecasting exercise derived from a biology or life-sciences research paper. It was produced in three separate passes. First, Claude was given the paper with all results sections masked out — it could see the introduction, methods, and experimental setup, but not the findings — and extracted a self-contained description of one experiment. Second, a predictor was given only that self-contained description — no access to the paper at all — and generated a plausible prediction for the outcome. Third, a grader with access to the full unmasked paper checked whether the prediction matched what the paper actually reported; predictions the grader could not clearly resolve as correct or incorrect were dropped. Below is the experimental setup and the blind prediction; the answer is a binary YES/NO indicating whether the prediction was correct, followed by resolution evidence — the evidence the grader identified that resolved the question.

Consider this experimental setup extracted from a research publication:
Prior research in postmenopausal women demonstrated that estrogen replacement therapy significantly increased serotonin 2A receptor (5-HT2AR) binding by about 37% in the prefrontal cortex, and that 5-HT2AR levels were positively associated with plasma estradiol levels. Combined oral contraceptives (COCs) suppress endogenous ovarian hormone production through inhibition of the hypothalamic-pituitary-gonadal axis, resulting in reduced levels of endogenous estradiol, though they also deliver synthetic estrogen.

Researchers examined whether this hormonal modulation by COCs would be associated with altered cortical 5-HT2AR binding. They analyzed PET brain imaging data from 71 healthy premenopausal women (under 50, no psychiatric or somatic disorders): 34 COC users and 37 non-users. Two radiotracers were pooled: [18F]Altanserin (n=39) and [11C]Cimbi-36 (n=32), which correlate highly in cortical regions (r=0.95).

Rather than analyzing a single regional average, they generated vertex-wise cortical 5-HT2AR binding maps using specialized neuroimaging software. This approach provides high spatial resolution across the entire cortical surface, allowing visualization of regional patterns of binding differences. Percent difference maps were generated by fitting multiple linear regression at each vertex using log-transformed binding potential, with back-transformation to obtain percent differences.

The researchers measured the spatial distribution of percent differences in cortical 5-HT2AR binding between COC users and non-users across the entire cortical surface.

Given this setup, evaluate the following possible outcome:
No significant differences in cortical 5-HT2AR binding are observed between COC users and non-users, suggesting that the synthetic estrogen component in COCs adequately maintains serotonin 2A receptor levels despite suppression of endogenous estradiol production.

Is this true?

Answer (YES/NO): NO